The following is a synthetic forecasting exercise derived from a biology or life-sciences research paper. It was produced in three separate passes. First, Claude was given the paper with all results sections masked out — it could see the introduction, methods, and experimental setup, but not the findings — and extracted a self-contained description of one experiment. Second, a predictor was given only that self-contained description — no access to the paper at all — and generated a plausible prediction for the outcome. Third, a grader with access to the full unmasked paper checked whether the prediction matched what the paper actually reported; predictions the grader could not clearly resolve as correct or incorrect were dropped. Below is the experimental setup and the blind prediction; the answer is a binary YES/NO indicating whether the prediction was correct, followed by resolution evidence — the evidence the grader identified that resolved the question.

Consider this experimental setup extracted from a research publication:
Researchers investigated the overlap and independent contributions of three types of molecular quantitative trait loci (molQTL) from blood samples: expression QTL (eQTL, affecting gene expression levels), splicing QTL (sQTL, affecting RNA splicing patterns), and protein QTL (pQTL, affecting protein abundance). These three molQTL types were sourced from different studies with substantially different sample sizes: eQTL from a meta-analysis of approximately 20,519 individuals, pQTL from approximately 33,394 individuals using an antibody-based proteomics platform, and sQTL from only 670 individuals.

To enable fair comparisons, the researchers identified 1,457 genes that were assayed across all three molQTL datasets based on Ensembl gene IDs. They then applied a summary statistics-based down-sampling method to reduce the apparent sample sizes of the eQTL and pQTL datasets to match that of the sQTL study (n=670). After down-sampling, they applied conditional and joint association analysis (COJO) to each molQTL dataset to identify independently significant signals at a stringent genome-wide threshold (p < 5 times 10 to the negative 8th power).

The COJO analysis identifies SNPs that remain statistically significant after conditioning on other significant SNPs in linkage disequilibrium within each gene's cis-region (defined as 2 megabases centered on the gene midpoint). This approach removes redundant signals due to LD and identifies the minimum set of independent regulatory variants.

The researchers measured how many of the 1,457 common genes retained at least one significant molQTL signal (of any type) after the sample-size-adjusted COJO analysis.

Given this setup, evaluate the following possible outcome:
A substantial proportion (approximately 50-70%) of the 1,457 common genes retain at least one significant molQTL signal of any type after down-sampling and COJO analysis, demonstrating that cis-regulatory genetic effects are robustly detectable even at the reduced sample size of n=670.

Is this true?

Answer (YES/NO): YES